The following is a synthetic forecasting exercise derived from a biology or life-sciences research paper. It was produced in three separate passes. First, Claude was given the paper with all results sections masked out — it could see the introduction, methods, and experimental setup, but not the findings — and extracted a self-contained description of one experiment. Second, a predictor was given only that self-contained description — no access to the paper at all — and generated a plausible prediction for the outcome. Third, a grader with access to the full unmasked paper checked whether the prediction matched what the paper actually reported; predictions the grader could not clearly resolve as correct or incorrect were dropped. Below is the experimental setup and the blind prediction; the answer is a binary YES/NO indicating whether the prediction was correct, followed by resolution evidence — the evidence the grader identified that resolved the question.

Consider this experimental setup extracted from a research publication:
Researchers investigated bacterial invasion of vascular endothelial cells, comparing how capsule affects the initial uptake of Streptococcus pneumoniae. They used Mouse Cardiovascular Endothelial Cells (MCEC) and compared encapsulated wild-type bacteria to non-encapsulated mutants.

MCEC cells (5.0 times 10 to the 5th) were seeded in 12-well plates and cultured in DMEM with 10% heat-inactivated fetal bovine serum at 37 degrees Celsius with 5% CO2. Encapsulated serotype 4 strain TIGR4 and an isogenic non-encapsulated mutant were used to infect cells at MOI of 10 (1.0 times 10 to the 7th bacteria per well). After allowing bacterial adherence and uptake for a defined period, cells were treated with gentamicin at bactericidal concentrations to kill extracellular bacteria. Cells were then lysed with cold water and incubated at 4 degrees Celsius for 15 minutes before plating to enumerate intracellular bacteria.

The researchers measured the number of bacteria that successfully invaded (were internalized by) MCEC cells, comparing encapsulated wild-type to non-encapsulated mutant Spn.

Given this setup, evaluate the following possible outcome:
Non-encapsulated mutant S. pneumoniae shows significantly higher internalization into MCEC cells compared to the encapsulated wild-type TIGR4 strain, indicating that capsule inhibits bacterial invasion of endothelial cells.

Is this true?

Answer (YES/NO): YES